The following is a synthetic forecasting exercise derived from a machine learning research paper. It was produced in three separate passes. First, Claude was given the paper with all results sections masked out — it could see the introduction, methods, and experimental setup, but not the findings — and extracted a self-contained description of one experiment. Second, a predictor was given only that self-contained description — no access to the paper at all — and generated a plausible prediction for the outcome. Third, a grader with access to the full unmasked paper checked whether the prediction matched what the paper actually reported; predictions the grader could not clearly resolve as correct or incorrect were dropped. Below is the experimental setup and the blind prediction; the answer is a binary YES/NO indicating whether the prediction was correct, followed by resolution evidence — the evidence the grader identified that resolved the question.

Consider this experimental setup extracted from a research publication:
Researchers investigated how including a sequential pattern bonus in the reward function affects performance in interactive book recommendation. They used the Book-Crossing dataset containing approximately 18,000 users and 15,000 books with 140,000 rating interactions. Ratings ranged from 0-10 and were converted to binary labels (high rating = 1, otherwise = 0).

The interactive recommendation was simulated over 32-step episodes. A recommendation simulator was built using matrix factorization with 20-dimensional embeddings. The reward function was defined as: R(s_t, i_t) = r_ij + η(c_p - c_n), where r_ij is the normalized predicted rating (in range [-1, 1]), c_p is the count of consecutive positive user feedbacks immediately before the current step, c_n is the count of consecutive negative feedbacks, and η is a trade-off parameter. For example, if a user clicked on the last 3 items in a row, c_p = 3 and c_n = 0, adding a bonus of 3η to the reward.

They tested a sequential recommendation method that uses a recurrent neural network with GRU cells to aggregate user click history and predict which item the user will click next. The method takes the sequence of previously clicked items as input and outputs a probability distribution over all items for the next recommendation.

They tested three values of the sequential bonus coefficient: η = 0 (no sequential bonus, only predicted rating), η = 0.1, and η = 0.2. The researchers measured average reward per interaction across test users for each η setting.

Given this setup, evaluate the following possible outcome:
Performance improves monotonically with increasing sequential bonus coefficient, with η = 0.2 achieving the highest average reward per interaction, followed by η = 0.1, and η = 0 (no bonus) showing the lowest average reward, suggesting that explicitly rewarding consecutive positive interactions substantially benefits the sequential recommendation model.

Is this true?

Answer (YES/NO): YES